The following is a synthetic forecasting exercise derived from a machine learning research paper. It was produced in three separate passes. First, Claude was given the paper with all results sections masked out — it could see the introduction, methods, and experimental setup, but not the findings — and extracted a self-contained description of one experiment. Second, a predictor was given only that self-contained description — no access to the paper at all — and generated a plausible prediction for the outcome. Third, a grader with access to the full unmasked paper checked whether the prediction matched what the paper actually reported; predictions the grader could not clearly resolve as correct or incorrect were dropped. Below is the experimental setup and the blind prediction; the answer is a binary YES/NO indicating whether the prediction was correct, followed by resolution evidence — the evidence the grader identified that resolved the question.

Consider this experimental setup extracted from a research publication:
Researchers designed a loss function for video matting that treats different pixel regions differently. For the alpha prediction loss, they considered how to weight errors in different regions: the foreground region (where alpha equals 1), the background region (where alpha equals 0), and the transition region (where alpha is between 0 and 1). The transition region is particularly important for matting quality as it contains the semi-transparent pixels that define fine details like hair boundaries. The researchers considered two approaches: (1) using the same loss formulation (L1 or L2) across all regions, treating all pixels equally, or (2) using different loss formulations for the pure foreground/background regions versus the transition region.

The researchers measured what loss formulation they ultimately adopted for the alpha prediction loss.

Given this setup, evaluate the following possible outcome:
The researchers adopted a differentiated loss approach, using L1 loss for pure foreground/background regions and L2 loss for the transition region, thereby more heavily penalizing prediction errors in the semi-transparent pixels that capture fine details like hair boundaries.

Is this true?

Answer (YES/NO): NO